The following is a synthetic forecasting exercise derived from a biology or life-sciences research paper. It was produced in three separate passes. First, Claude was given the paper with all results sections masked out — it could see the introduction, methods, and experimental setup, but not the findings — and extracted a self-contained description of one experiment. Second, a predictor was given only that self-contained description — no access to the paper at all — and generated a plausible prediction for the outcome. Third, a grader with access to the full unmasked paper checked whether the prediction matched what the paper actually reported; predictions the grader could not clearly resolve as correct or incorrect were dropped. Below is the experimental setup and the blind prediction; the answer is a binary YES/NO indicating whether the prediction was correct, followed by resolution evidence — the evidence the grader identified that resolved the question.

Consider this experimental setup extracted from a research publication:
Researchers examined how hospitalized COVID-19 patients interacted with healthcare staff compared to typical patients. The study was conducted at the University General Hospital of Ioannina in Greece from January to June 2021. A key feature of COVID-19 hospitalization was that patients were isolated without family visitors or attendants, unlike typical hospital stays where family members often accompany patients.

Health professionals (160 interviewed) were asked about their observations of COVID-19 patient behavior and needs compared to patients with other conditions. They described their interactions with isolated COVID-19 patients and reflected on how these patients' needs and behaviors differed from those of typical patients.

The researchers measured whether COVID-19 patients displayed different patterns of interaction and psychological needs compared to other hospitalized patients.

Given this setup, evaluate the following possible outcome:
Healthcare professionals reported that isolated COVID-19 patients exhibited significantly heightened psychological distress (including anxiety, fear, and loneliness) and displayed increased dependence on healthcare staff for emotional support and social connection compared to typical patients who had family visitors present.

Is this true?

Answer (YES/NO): YES